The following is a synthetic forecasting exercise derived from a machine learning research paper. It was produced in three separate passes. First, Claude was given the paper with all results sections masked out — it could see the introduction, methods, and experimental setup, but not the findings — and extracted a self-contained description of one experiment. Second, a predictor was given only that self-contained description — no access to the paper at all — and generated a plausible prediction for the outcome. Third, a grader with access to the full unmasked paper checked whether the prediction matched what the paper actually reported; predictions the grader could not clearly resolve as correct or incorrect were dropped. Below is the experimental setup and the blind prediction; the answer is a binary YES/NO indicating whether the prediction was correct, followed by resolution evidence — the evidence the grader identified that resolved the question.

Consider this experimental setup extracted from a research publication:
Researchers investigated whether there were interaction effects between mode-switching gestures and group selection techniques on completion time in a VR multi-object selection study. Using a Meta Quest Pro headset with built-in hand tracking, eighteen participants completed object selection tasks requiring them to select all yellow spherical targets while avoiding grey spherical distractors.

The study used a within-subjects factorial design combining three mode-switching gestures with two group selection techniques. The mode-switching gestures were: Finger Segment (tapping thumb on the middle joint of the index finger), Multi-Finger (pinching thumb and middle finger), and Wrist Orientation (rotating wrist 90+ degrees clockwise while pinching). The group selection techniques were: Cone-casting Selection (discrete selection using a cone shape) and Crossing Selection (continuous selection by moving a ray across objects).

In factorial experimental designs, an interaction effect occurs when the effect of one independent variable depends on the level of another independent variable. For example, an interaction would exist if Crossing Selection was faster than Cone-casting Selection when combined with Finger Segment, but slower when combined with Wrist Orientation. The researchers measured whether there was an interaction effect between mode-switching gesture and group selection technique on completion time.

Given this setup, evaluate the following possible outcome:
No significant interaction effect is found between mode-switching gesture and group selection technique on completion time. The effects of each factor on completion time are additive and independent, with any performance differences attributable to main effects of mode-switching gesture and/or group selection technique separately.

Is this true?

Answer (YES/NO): NO